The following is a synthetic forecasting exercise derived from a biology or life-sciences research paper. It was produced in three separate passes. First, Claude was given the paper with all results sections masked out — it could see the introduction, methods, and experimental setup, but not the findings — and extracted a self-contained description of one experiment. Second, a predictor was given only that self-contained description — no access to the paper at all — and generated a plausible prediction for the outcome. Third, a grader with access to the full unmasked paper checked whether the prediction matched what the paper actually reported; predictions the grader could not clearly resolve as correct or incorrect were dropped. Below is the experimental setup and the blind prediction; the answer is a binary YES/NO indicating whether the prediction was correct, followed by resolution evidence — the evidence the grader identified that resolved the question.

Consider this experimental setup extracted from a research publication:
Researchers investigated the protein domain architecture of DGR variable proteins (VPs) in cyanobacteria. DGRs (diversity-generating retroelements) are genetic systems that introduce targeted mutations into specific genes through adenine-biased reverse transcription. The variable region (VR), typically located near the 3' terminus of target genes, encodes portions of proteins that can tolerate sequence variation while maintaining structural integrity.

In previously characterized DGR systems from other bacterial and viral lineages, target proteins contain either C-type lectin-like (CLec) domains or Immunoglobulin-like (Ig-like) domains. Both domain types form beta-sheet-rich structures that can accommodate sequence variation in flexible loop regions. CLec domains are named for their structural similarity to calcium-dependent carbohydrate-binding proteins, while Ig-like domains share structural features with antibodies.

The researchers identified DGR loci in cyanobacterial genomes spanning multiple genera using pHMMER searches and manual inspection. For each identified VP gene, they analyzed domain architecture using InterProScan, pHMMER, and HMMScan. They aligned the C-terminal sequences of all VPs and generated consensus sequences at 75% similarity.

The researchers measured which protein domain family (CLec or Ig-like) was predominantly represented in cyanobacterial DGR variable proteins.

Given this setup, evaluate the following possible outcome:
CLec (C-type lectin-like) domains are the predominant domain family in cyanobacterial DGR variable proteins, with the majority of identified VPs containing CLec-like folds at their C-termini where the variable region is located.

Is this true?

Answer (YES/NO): YES